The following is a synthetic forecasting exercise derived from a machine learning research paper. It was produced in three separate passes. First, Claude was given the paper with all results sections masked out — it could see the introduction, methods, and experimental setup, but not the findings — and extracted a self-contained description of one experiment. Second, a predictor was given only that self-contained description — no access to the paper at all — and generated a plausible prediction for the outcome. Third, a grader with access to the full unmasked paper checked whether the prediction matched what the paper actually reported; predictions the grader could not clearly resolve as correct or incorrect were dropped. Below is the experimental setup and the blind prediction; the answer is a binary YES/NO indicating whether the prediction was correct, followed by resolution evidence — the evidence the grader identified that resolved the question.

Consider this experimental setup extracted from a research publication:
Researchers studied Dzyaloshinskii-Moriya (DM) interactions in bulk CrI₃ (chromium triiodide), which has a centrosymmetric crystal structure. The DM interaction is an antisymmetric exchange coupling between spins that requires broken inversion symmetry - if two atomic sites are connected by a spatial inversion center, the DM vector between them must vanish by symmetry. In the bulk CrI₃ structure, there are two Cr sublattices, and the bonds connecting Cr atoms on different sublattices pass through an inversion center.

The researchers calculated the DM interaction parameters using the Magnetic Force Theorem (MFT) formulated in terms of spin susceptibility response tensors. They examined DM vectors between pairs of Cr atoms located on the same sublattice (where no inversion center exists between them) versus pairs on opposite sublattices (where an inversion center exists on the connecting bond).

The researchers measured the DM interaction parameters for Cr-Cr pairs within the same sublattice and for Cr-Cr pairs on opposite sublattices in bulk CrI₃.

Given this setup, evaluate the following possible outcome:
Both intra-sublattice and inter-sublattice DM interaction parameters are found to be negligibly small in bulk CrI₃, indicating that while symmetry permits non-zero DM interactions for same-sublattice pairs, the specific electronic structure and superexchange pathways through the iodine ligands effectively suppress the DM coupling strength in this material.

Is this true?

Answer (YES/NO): NO